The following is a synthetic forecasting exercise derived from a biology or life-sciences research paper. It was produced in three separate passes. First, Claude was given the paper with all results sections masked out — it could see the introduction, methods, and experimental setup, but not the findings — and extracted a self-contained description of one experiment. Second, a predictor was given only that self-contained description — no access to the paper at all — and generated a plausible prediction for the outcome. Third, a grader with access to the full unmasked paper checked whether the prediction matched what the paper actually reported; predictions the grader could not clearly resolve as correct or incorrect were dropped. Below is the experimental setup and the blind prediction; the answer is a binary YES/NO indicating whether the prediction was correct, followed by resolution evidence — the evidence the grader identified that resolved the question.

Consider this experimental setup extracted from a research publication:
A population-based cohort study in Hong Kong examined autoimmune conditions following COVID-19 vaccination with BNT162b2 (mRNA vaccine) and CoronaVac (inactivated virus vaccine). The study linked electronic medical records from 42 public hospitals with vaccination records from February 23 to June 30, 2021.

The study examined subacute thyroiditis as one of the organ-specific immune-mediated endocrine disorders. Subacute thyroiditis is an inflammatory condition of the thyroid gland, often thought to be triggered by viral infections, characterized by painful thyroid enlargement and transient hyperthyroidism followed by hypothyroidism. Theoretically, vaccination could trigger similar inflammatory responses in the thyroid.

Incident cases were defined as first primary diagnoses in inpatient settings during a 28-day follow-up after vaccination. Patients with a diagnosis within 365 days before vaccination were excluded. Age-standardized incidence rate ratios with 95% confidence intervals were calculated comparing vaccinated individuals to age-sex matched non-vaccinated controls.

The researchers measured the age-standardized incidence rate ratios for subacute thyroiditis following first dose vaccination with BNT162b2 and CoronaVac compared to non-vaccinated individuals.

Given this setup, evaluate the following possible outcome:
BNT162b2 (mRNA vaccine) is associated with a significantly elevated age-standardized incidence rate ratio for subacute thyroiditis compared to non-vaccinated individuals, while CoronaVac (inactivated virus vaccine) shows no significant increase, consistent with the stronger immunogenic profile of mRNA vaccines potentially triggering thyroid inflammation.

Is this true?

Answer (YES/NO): NO